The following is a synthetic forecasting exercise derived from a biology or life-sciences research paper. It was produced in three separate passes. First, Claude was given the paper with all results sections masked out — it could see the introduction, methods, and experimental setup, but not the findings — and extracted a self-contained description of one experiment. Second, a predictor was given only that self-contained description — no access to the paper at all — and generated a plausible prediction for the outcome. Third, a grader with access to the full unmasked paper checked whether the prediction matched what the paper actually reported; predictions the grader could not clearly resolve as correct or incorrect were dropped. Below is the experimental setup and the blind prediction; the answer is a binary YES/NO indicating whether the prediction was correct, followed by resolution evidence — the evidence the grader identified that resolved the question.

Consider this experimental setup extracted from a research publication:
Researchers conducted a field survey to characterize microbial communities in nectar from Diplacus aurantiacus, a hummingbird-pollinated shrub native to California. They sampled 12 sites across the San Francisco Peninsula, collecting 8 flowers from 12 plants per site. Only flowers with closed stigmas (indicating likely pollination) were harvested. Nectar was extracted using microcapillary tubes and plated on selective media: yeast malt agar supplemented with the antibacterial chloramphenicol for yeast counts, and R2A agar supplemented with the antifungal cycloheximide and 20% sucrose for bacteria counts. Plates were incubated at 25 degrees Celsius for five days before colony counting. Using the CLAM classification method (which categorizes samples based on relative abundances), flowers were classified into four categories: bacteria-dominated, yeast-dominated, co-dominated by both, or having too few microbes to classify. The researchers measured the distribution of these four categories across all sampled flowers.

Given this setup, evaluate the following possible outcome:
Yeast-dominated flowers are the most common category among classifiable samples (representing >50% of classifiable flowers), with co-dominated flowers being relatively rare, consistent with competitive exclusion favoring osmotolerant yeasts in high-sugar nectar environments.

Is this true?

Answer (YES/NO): NO